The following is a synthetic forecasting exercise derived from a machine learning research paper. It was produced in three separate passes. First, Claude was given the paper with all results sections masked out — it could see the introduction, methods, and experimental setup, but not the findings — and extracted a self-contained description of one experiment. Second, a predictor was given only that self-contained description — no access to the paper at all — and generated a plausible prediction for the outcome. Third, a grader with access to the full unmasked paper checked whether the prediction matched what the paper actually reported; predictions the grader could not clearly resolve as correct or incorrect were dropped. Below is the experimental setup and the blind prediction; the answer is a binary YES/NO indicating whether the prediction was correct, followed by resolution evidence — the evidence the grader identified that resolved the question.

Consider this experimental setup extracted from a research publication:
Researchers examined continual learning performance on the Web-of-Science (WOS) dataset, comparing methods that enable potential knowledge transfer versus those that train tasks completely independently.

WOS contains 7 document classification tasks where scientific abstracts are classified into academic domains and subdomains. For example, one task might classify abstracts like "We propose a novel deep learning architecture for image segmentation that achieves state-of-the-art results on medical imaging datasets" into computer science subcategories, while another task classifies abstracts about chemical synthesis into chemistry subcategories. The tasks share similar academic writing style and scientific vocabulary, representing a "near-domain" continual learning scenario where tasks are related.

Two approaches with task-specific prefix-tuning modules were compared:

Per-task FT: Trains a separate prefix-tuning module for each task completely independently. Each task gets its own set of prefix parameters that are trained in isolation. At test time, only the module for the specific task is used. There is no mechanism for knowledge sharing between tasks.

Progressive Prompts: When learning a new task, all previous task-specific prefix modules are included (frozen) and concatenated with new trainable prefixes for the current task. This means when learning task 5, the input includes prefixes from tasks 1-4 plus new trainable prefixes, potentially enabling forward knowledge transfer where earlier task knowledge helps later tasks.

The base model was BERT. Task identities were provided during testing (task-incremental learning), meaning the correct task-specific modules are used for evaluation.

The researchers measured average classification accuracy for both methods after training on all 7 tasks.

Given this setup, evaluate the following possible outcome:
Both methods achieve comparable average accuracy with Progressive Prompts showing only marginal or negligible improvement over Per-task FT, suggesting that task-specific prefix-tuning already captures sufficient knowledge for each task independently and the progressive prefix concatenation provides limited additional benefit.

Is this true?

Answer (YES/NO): NO